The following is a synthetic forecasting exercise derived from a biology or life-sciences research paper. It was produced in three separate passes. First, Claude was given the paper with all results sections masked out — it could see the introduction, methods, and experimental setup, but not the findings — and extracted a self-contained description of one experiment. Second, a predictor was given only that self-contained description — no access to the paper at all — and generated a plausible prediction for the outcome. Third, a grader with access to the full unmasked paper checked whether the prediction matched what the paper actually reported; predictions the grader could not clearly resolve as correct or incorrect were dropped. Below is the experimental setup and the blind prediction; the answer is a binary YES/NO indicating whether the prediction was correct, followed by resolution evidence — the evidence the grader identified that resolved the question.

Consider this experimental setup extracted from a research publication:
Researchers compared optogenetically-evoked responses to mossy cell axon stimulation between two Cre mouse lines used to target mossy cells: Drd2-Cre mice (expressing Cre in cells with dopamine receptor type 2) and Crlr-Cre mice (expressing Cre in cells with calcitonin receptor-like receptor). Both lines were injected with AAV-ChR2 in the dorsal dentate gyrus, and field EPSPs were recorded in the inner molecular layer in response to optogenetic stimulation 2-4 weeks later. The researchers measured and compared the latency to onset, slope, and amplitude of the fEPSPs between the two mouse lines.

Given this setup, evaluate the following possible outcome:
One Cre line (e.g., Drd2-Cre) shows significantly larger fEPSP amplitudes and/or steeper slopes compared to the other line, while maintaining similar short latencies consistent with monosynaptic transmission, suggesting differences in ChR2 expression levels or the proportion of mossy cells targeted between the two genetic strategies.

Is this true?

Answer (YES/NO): NO